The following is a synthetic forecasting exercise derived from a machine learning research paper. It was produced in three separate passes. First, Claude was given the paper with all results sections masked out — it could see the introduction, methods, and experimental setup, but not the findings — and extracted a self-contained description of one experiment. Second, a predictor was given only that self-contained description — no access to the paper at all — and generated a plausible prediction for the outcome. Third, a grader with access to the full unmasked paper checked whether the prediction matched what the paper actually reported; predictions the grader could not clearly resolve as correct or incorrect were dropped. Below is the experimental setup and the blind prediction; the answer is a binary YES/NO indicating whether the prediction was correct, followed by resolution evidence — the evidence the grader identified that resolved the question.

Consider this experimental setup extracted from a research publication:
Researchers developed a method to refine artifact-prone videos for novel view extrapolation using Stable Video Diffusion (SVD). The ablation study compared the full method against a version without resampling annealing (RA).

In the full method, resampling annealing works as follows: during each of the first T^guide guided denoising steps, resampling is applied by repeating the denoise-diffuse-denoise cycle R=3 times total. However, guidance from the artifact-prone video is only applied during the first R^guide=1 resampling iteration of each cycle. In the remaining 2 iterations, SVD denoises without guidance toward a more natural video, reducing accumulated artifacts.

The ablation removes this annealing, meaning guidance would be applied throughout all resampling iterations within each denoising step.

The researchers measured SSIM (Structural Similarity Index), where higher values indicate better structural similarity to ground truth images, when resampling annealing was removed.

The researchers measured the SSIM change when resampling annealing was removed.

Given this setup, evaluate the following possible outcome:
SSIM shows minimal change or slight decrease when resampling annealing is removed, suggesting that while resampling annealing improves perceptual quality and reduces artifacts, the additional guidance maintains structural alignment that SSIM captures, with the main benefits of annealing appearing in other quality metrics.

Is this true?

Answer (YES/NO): NO